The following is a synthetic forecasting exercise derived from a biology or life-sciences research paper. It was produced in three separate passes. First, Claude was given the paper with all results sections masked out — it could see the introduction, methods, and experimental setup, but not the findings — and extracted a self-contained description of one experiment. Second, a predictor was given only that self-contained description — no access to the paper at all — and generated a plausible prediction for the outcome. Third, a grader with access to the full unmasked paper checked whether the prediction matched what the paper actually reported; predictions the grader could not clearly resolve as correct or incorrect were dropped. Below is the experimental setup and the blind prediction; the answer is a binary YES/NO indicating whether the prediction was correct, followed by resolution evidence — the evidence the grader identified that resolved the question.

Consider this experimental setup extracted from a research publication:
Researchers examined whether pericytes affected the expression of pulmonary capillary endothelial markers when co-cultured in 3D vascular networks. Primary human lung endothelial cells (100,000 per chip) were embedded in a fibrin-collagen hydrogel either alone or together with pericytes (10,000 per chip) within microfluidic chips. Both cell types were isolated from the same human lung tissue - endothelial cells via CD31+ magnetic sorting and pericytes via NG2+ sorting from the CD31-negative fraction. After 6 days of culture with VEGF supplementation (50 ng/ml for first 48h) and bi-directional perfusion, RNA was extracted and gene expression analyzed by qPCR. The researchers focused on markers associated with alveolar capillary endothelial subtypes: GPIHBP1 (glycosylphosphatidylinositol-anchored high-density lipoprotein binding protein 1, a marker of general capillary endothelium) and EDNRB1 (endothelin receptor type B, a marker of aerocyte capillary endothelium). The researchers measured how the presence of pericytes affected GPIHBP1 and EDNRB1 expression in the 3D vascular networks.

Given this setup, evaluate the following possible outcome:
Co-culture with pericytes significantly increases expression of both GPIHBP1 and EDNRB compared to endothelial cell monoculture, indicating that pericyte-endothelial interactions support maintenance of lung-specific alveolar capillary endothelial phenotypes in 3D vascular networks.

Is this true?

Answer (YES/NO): NO